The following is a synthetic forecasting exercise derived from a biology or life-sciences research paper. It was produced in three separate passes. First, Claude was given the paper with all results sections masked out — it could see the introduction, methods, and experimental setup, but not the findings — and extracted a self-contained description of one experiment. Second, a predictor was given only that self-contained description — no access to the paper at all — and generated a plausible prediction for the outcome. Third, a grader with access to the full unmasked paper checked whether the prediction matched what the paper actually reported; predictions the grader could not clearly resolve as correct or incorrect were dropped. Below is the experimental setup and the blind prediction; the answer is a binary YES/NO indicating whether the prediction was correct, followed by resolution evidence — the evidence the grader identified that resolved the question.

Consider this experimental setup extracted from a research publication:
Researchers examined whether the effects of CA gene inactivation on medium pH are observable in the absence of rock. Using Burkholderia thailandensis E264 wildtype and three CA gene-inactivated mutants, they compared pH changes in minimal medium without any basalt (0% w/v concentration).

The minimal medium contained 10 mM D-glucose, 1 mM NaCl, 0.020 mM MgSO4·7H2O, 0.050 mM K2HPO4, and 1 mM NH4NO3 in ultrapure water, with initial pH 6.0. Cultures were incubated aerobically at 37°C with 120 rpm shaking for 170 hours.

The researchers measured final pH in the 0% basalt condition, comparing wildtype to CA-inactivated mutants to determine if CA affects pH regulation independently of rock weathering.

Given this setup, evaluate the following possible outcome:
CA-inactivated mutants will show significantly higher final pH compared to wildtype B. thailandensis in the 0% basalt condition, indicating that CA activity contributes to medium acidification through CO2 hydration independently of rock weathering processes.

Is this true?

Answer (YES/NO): NO